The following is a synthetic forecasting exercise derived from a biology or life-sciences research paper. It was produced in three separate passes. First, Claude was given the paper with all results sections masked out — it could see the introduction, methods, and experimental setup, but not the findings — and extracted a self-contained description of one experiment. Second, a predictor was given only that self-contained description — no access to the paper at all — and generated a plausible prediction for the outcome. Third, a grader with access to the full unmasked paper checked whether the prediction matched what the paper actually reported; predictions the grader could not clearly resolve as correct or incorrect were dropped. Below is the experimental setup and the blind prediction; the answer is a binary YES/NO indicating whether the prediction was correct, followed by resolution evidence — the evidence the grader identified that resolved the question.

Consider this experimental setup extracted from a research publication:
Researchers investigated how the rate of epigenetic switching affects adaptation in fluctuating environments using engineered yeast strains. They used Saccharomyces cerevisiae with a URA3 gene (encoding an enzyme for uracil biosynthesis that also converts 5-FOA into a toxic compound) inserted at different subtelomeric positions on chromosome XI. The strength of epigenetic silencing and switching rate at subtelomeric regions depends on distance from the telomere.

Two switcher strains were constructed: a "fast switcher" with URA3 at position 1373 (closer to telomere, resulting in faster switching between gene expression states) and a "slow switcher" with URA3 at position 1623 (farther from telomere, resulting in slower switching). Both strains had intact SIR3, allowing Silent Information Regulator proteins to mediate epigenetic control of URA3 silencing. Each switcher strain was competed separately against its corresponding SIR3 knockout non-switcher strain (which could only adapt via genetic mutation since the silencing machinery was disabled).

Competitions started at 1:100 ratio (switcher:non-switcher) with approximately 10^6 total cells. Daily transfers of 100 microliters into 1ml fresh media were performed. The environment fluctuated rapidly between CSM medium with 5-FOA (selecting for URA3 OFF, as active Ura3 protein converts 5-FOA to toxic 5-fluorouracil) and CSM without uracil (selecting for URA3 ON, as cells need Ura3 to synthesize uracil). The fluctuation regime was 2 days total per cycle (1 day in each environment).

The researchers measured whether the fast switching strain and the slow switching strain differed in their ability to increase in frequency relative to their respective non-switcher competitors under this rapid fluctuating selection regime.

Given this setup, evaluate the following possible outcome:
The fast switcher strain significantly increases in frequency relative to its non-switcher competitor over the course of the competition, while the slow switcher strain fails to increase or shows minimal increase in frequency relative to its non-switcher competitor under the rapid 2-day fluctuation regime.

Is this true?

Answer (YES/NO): YES